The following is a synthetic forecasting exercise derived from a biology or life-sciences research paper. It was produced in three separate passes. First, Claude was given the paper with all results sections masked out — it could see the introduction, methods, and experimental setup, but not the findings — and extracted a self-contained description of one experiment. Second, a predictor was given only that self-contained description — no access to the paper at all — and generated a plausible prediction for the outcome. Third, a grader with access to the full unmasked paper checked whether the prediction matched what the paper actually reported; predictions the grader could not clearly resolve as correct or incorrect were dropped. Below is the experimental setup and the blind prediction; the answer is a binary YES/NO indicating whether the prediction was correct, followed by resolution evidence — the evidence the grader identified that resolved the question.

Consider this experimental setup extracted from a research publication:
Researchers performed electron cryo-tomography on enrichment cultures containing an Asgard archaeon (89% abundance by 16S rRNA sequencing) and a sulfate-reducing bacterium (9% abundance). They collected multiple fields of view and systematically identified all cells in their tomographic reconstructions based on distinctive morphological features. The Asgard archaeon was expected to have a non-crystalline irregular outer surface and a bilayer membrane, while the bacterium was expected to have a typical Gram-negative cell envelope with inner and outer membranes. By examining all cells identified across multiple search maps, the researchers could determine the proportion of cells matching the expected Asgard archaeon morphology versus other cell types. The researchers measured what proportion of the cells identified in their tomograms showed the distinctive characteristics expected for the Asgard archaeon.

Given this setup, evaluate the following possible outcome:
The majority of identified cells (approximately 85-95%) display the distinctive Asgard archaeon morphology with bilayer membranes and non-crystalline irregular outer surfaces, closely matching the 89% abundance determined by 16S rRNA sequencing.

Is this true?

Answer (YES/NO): NO